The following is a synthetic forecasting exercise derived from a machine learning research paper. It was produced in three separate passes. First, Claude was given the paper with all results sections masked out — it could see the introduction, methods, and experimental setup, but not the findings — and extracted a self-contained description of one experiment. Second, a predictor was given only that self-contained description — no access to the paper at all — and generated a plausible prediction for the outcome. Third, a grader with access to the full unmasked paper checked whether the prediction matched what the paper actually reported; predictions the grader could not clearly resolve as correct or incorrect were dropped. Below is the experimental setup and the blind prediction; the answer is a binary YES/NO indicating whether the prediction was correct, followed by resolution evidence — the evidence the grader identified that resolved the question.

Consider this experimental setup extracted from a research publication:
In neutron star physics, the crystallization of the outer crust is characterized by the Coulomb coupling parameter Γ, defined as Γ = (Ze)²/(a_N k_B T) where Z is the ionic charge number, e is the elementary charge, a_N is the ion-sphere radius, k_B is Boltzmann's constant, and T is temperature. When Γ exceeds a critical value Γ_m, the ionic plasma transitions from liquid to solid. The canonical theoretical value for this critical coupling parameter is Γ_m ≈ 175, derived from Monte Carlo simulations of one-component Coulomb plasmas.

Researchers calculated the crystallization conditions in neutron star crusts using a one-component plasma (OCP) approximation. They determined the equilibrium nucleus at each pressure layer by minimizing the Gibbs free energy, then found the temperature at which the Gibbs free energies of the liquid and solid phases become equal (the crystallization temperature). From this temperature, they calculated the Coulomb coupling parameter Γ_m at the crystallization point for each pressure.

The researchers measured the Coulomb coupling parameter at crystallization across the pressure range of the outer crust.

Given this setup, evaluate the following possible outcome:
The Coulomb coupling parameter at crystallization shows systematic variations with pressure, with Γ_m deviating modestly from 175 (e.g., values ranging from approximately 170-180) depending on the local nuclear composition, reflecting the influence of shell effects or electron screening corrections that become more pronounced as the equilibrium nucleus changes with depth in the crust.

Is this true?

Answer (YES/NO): NO